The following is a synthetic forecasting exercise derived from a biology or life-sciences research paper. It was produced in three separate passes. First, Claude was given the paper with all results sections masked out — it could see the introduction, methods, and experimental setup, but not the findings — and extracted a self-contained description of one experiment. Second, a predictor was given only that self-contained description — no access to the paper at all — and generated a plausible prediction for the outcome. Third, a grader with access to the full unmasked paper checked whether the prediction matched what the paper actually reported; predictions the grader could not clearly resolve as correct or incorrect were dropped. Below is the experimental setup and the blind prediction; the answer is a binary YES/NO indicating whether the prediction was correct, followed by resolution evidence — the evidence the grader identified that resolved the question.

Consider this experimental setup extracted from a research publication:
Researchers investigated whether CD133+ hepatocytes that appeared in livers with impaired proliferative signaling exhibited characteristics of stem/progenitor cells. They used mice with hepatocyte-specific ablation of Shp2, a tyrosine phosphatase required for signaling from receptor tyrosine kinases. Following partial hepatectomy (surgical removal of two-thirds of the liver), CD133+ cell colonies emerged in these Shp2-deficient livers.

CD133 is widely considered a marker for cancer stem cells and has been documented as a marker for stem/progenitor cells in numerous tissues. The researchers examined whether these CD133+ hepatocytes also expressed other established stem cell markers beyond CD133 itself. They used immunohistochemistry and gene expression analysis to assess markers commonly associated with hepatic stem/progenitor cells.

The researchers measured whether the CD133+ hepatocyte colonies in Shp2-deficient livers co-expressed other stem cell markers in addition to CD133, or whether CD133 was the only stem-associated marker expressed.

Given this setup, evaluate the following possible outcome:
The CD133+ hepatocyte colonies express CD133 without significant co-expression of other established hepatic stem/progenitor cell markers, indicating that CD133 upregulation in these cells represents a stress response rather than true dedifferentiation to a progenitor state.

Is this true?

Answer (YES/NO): YES